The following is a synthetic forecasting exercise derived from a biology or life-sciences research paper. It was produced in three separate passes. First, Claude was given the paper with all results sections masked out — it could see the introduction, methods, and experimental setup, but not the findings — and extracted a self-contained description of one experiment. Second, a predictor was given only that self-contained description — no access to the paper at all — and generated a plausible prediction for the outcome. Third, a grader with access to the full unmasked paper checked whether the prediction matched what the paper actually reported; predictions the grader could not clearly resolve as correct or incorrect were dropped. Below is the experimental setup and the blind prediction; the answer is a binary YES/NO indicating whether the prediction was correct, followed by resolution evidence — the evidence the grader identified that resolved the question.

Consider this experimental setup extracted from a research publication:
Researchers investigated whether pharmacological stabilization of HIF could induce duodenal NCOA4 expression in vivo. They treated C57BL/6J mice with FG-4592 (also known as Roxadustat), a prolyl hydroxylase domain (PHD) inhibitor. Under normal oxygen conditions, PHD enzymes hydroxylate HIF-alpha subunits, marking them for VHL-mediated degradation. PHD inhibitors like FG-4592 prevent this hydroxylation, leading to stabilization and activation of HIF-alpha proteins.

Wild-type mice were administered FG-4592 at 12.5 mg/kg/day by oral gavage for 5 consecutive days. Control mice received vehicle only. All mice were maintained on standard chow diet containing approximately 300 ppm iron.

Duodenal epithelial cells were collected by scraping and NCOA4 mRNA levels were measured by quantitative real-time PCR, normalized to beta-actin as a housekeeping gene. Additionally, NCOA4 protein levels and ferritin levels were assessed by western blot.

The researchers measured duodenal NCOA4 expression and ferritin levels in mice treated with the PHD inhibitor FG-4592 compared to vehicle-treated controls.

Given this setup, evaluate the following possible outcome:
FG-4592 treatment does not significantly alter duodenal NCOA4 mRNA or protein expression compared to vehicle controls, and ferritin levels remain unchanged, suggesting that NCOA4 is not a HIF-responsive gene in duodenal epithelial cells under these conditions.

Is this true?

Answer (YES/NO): NO